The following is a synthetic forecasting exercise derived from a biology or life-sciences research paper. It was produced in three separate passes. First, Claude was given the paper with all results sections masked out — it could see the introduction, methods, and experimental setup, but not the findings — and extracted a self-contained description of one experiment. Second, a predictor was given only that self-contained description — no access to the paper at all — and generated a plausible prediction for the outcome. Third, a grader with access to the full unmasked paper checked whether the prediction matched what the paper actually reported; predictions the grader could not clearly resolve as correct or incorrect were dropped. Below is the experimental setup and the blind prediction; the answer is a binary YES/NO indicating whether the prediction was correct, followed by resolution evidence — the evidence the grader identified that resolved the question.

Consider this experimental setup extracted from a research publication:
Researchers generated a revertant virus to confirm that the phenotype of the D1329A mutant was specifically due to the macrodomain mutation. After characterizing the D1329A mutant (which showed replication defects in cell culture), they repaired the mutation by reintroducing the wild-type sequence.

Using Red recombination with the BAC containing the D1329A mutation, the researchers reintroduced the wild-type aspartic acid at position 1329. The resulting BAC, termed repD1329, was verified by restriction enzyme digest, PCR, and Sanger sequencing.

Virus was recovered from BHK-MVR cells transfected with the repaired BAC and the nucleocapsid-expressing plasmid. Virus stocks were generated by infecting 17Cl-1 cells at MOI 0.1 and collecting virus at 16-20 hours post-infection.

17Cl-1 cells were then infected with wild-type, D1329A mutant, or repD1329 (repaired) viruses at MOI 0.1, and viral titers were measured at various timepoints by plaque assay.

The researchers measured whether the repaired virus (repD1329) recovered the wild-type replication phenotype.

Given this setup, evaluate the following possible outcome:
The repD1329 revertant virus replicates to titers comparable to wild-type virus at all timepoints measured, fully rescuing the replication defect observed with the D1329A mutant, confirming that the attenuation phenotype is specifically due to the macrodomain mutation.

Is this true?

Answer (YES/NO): YES